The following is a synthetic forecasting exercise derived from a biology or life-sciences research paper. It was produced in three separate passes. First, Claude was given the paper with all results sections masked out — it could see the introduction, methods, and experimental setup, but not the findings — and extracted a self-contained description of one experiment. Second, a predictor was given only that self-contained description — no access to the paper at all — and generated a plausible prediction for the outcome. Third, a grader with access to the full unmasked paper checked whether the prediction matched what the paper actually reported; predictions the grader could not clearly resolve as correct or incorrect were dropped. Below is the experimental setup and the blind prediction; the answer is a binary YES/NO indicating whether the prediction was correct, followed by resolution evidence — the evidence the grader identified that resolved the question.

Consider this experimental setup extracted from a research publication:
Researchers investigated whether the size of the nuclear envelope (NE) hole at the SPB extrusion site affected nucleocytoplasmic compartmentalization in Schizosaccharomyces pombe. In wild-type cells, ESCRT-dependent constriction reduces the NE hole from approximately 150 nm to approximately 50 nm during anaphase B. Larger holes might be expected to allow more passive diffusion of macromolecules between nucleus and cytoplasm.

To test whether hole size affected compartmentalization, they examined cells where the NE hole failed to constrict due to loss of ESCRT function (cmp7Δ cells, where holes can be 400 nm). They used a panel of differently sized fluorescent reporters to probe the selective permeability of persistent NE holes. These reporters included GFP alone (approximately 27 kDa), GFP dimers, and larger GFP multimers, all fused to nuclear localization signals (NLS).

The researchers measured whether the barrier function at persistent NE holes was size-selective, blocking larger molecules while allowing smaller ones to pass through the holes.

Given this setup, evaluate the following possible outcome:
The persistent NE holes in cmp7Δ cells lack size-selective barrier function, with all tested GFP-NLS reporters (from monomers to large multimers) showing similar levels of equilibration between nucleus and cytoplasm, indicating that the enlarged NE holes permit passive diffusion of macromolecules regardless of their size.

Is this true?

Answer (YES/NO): NO